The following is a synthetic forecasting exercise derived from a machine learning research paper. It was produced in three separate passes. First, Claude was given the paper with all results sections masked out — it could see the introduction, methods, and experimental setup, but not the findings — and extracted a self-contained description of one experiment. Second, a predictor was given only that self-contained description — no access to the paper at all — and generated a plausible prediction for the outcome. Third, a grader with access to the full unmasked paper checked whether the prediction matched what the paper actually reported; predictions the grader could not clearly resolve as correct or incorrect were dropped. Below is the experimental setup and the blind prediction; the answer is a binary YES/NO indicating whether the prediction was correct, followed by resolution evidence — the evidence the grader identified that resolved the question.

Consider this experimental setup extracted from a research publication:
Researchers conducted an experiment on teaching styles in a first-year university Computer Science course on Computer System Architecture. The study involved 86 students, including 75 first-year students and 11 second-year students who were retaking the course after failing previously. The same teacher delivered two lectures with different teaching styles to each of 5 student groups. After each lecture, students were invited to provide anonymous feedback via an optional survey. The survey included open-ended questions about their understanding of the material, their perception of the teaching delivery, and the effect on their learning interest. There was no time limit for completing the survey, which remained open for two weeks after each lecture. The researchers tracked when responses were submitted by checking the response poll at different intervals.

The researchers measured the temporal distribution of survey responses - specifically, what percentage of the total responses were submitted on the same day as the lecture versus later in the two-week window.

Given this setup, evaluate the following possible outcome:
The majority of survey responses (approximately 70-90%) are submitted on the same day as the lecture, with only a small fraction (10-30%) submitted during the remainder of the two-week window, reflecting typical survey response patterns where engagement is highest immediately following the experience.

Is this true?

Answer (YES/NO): NO